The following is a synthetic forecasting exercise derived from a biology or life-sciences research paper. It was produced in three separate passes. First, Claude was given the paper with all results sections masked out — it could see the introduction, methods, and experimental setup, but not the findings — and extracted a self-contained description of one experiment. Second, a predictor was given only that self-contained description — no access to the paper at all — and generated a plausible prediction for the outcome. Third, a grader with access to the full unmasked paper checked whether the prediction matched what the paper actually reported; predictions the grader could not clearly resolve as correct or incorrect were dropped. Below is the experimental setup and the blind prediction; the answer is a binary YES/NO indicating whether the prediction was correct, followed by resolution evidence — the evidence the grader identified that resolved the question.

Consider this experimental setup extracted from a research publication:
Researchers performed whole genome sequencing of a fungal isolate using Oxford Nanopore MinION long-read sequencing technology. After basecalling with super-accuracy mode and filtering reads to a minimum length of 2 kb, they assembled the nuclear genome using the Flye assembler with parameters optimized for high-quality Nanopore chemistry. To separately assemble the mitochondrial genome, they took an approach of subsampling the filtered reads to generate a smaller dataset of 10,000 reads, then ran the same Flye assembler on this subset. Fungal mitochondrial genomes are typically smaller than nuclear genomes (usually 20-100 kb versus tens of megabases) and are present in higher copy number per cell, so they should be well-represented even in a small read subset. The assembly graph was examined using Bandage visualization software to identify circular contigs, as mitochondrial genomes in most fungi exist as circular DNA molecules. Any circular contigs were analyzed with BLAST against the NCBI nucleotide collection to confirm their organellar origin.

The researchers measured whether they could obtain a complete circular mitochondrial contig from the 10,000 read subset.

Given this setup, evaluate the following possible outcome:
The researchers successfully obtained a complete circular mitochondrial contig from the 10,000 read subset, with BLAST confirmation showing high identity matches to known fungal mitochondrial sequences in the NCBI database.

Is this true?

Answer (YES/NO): YES